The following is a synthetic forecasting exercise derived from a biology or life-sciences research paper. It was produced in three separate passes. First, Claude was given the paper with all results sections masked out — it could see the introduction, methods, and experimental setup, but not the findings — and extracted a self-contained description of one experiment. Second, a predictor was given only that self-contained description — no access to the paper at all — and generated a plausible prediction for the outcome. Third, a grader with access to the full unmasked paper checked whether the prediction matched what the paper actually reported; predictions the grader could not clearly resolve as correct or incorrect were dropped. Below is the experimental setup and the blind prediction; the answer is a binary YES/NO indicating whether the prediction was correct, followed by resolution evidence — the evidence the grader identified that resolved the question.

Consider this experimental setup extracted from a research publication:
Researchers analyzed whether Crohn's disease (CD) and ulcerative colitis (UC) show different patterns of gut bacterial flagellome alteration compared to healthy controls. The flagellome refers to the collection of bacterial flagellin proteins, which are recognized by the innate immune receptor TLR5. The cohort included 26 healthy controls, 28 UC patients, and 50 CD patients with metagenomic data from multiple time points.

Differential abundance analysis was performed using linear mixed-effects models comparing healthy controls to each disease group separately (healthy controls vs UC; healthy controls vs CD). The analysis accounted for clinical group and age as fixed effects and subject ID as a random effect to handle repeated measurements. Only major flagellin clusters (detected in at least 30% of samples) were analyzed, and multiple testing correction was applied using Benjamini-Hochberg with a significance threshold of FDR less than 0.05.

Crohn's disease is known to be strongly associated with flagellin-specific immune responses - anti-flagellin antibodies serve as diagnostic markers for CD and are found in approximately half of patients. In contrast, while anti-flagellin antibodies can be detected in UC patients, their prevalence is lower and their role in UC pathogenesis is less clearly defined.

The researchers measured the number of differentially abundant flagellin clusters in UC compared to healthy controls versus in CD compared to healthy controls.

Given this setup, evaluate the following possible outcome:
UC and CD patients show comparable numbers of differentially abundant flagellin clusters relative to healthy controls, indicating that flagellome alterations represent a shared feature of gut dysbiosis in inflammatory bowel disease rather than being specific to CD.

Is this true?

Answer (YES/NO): NO